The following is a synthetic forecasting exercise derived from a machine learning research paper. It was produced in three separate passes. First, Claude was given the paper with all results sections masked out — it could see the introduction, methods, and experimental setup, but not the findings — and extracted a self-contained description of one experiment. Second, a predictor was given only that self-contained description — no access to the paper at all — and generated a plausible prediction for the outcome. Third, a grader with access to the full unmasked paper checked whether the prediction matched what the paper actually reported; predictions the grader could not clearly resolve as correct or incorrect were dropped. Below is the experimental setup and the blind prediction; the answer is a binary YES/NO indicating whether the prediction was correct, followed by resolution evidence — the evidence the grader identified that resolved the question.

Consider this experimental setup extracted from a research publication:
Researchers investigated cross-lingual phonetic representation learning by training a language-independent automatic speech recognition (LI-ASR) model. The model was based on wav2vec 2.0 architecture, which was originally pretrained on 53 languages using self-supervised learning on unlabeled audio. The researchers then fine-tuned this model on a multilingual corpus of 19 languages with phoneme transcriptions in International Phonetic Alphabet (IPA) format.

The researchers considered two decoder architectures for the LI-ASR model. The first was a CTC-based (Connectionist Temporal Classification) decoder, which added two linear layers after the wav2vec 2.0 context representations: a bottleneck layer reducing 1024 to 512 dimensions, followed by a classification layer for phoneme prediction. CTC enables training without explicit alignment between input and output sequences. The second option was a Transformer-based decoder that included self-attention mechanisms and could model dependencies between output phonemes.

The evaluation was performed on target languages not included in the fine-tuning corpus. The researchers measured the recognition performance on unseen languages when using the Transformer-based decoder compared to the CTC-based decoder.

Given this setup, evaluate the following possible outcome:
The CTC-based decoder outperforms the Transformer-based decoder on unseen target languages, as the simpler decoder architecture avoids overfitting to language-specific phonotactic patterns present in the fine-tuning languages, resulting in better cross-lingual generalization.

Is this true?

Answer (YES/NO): YES